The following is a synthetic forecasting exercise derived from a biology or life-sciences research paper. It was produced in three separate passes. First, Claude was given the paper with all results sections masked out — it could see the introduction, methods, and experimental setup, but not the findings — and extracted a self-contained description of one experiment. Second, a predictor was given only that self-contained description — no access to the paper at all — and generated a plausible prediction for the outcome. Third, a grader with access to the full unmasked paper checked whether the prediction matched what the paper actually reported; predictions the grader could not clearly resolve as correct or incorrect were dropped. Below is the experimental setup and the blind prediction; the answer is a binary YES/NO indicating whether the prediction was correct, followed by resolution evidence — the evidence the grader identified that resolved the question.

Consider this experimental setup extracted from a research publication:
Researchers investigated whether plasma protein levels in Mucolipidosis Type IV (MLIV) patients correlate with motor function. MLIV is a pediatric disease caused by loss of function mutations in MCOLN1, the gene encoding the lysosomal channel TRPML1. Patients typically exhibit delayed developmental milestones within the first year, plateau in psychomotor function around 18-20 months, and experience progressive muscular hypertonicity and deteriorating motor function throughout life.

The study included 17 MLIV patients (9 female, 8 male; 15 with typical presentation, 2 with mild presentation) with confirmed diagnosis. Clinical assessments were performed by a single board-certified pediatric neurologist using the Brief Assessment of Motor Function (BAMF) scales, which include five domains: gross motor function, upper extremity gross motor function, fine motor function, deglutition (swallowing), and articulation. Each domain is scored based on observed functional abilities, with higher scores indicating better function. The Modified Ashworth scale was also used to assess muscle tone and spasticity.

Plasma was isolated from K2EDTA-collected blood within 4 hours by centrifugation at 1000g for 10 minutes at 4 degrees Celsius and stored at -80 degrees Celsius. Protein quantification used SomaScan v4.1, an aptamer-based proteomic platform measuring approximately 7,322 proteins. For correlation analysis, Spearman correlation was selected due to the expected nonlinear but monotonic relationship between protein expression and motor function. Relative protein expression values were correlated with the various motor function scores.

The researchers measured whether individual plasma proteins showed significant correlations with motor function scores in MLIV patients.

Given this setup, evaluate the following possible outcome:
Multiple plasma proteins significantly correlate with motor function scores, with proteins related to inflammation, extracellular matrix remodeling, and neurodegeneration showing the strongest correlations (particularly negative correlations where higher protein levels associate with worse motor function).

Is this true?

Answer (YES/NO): NO